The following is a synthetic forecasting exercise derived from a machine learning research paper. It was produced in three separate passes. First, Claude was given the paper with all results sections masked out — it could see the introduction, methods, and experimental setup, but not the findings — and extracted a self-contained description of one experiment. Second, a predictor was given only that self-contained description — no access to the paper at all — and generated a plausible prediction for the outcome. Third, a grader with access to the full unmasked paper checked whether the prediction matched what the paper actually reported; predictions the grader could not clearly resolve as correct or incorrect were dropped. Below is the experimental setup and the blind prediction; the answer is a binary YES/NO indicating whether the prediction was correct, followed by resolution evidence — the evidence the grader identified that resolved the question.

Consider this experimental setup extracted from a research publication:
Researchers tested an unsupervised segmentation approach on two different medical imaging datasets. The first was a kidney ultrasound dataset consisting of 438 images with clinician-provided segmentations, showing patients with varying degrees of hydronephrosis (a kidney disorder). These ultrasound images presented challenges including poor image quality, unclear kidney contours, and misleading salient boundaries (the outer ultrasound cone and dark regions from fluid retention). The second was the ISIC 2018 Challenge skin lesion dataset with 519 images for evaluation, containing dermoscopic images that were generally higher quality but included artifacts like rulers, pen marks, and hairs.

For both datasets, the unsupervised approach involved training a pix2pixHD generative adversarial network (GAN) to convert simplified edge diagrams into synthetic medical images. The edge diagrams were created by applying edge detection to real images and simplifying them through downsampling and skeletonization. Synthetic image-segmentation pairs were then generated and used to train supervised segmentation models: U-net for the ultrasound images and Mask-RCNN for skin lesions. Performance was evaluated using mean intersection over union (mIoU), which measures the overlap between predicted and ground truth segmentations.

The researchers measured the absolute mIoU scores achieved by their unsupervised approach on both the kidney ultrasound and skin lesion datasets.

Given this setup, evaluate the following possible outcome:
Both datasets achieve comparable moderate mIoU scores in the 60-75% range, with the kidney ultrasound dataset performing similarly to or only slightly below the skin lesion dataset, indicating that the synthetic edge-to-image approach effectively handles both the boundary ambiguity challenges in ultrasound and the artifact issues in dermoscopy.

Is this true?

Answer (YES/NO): NO